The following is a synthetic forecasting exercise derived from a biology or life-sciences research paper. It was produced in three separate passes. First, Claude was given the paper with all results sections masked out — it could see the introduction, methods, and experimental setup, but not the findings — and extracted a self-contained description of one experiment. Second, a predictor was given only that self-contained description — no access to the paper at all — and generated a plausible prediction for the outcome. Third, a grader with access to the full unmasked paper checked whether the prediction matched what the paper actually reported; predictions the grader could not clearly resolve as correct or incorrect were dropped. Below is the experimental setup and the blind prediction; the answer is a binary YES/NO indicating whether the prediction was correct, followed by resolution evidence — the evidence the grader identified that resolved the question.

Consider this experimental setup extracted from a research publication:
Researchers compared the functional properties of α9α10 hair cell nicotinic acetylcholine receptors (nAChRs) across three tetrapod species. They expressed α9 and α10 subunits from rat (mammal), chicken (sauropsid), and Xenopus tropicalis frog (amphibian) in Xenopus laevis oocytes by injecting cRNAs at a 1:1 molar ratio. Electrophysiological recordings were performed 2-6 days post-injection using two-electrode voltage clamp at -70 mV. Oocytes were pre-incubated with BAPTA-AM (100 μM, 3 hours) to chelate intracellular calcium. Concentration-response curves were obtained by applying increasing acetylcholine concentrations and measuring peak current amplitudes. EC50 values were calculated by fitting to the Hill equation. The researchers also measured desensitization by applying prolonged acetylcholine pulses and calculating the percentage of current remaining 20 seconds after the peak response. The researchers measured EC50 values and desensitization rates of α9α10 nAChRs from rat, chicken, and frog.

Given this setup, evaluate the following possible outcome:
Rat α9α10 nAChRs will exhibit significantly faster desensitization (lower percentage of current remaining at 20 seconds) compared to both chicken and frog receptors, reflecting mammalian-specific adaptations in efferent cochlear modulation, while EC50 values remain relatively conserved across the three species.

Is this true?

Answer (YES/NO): NO